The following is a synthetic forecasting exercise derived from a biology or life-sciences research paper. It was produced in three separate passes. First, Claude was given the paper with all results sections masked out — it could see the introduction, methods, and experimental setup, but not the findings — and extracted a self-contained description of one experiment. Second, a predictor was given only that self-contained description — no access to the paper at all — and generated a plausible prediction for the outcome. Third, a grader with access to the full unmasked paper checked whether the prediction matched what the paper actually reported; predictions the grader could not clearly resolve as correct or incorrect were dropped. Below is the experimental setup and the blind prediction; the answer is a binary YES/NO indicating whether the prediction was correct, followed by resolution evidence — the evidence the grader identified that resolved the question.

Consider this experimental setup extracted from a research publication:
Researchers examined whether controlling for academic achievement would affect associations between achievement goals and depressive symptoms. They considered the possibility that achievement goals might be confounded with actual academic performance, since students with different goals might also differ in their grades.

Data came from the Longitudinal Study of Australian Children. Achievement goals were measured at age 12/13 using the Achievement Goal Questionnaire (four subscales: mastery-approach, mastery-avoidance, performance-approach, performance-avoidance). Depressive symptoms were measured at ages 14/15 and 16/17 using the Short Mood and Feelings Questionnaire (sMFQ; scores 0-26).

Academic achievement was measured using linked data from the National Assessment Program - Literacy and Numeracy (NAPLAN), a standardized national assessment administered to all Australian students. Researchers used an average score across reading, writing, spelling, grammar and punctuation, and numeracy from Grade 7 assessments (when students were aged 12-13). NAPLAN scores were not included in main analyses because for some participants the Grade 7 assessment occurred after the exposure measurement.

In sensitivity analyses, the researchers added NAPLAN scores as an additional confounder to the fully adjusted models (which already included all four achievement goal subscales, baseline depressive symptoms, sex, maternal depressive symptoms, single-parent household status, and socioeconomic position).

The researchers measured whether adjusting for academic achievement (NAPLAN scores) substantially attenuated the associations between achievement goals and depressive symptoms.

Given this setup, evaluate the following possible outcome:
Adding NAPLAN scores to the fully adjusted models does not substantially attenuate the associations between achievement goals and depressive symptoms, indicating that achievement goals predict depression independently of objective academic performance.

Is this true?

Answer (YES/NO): YES